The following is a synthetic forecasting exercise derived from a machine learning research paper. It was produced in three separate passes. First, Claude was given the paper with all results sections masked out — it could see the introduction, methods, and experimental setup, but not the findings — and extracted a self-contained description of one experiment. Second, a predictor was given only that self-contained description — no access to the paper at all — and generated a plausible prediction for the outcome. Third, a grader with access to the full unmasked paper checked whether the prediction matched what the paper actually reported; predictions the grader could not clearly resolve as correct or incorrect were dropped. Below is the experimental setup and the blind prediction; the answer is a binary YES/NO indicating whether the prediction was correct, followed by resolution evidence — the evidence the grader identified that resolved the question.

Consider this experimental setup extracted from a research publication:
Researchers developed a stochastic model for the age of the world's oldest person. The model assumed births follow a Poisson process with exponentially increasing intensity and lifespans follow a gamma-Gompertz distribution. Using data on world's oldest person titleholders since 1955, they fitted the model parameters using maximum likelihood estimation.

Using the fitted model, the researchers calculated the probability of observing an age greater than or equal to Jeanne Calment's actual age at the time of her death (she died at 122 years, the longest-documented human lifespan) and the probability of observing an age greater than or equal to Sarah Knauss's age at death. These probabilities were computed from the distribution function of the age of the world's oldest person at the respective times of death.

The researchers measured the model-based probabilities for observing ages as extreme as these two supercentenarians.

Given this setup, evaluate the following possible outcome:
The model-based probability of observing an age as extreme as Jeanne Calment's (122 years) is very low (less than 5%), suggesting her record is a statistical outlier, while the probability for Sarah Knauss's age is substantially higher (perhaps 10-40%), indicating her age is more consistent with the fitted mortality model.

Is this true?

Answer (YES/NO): NO